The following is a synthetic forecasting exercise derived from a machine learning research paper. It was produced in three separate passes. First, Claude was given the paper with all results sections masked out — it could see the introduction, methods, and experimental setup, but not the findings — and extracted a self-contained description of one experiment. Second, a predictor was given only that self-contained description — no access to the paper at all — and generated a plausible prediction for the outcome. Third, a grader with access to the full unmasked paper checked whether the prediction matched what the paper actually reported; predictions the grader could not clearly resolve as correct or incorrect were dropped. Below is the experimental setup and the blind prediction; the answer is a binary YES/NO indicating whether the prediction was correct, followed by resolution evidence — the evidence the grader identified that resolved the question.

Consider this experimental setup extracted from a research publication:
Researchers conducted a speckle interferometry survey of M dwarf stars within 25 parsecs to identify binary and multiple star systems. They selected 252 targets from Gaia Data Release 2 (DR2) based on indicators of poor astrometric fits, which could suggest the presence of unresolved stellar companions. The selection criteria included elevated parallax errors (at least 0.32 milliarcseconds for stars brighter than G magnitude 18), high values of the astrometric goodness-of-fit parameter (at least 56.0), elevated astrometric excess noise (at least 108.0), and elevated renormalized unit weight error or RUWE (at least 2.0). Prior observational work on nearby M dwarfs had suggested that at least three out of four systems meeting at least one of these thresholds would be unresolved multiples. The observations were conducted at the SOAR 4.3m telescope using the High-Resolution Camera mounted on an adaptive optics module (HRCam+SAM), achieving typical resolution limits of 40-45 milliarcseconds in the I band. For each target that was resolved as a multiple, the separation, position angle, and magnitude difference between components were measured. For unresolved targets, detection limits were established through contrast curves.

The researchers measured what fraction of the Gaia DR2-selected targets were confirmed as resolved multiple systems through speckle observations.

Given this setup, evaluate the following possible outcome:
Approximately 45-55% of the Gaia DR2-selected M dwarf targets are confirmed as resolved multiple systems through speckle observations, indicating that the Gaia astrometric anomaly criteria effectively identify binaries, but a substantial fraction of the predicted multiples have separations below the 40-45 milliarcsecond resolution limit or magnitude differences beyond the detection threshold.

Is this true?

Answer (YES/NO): NO